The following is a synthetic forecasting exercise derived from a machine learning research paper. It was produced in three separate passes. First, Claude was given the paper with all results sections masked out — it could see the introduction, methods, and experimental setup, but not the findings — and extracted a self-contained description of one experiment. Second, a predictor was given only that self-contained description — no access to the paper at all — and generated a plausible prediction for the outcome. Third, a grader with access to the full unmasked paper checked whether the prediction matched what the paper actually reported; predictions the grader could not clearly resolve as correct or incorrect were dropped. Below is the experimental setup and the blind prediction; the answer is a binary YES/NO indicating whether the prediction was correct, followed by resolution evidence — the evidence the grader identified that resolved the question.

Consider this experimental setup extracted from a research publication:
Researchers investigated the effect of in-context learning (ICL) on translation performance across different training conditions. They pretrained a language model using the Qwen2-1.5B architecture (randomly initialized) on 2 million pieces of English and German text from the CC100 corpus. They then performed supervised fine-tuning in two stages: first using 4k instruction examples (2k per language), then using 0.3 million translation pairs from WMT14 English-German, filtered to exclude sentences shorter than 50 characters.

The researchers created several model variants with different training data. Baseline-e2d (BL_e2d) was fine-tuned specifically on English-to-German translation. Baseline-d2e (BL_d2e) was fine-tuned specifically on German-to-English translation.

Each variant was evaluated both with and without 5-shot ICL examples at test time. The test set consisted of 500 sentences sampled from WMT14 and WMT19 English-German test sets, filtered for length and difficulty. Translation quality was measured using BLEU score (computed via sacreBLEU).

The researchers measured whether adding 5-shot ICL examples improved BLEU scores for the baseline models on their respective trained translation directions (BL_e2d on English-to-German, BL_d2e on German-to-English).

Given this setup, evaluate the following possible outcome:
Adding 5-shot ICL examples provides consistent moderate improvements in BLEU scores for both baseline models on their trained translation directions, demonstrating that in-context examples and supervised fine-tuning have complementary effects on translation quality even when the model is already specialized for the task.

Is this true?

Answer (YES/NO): YES